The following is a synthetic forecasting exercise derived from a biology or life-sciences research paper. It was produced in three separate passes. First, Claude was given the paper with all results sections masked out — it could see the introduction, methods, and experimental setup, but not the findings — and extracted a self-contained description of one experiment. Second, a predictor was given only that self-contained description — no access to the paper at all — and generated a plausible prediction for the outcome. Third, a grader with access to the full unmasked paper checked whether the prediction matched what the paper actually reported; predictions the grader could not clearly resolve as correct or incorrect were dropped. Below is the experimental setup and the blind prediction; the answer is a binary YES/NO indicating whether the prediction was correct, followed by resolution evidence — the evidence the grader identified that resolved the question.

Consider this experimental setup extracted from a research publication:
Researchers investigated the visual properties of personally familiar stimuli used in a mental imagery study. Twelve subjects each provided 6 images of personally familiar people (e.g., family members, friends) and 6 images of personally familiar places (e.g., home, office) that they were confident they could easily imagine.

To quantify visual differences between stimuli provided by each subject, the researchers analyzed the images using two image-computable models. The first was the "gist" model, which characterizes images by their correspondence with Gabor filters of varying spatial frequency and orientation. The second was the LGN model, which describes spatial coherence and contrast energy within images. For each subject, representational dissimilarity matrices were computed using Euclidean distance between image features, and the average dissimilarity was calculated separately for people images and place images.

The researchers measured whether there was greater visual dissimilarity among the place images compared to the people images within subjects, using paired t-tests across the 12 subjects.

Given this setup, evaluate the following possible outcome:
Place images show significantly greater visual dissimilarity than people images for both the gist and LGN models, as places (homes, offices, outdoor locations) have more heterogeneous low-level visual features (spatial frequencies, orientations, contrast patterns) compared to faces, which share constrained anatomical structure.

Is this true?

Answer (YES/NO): NO